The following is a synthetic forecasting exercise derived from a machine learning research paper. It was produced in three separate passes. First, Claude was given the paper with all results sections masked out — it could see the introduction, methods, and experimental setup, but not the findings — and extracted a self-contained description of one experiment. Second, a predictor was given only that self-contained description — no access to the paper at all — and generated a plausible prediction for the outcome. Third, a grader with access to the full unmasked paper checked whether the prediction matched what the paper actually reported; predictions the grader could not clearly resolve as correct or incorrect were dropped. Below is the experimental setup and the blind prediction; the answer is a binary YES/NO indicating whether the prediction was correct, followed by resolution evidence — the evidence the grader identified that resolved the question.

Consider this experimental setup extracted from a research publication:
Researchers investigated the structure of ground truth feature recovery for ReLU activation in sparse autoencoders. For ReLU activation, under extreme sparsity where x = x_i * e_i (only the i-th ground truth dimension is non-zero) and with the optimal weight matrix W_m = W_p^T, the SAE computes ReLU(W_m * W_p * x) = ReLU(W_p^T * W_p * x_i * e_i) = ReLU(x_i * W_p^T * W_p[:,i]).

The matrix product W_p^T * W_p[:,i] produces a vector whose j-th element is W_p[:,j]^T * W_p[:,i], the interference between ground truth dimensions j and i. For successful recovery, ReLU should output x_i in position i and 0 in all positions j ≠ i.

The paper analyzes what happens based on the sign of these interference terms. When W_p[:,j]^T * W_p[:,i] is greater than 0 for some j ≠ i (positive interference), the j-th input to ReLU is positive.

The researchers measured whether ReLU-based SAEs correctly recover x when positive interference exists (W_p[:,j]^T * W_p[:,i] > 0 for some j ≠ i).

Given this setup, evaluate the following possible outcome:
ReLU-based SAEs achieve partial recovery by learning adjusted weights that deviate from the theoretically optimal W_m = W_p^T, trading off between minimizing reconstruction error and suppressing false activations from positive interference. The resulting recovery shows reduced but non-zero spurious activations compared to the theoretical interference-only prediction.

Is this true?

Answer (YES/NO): NO